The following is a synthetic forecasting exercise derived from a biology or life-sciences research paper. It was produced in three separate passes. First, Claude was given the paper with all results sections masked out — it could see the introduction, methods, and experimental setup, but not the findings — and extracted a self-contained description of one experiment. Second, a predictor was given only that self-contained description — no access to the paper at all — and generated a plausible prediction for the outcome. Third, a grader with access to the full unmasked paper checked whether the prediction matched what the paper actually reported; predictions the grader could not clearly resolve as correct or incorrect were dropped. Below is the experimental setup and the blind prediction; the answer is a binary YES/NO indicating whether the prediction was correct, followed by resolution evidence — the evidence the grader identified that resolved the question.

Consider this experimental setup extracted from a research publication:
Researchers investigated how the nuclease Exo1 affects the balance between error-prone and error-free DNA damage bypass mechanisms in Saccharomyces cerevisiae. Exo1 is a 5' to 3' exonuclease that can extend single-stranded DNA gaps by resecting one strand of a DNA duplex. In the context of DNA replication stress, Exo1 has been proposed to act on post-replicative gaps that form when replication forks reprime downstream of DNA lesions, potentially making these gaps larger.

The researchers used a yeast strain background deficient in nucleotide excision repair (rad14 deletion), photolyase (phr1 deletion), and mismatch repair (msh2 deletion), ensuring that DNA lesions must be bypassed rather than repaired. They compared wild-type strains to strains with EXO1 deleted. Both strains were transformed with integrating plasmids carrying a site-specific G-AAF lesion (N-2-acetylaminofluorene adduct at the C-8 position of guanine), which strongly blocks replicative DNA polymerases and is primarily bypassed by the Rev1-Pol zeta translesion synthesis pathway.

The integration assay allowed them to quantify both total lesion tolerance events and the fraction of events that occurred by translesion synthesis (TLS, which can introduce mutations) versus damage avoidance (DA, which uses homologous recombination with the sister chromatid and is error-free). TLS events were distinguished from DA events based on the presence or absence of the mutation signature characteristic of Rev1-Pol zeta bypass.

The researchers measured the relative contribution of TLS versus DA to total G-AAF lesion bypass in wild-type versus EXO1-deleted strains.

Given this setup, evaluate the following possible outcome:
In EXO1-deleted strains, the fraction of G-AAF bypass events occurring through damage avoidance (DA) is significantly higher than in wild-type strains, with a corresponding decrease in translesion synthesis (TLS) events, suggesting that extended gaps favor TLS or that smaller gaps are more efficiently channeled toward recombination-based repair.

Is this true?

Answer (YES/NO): NO